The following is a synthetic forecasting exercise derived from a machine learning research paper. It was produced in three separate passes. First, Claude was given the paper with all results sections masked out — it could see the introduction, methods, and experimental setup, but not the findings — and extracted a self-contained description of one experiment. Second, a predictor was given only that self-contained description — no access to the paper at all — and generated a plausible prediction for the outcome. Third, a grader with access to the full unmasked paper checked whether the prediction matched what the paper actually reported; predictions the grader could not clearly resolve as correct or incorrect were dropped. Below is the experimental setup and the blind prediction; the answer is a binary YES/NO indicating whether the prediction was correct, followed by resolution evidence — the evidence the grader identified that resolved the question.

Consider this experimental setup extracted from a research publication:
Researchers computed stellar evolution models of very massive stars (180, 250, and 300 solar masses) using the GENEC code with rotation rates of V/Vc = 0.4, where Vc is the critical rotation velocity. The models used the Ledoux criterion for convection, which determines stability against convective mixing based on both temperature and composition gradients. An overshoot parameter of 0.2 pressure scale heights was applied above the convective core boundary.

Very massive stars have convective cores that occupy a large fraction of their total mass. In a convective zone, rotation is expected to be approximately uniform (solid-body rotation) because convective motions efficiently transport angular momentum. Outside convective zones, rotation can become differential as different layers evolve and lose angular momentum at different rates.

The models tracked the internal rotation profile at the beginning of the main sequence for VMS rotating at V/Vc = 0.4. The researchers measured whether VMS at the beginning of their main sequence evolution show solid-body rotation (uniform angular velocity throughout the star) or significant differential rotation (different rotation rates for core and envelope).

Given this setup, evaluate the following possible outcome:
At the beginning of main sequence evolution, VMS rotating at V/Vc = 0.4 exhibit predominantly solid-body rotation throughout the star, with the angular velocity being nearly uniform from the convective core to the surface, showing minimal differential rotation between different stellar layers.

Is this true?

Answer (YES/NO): YES